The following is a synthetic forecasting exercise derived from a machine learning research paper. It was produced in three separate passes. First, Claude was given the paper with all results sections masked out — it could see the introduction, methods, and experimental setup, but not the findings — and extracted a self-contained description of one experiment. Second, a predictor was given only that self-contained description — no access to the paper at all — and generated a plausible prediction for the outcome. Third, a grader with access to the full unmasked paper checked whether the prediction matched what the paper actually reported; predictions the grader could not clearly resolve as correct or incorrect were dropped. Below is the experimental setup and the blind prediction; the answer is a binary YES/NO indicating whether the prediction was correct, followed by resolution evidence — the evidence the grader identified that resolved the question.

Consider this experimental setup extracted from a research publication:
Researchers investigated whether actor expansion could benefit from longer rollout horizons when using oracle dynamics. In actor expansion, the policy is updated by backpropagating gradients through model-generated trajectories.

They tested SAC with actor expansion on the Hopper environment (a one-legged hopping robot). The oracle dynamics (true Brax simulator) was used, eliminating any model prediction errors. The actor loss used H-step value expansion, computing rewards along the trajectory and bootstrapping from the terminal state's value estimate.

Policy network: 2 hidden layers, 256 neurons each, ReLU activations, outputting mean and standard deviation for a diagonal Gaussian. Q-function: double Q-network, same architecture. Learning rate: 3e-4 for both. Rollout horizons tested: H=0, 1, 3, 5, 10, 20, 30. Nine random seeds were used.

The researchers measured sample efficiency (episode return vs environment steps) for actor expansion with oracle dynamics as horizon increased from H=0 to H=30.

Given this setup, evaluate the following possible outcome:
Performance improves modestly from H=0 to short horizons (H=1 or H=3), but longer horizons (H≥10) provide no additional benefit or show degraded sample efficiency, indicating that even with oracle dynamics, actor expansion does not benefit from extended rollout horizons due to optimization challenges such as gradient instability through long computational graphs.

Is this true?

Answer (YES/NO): YES